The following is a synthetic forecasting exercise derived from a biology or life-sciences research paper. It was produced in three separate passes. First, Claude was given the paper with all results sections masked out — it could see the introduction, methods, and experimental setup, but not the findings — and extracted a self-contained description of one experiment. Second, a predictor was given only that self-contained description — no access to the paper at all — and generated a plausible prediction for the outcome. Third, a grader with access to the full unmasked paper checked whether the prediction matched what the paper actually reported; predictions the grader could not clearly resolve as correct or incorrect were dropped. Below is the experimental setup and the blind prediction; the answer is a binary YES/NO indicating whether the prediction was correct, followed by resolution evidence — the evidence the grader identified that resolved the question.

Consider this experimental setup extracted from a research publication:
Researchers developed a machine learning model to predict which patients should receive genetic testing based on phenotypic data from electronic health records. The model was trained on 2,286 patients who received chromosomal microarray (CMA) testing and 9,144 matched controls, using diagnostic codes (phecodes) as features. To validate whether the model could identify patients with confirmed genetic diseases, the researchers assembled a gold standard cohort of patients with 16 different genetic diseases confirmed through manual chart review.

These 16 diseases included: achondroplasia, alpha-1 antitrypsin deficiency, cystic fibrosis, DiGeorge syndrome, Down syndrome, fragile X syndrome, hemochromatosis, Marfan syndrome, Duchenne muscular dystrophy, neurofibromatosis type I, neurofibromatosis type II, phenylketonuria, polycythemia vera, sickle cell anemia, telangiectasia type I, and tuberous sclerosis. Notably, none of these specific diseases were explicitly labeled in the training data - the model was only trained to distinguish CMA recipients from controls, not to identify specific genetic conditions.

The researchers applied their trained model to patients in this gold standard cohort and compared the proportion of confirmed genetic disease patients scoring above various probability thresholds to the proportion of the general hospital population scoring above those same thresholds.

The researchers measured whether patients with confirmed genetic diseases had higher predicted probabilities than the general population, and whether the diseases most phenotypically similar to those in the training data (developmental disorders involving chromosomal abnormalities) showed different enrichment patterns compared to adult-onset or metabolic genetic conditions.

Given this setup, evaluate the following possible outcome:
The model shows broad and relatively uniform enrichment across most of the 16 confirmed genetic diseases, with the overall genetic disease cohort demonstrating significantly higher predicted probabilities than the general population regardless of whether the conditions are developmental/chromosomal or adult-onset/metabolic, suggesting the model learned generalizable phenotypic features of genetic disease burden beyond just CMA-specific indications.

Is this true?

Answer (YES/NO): NO